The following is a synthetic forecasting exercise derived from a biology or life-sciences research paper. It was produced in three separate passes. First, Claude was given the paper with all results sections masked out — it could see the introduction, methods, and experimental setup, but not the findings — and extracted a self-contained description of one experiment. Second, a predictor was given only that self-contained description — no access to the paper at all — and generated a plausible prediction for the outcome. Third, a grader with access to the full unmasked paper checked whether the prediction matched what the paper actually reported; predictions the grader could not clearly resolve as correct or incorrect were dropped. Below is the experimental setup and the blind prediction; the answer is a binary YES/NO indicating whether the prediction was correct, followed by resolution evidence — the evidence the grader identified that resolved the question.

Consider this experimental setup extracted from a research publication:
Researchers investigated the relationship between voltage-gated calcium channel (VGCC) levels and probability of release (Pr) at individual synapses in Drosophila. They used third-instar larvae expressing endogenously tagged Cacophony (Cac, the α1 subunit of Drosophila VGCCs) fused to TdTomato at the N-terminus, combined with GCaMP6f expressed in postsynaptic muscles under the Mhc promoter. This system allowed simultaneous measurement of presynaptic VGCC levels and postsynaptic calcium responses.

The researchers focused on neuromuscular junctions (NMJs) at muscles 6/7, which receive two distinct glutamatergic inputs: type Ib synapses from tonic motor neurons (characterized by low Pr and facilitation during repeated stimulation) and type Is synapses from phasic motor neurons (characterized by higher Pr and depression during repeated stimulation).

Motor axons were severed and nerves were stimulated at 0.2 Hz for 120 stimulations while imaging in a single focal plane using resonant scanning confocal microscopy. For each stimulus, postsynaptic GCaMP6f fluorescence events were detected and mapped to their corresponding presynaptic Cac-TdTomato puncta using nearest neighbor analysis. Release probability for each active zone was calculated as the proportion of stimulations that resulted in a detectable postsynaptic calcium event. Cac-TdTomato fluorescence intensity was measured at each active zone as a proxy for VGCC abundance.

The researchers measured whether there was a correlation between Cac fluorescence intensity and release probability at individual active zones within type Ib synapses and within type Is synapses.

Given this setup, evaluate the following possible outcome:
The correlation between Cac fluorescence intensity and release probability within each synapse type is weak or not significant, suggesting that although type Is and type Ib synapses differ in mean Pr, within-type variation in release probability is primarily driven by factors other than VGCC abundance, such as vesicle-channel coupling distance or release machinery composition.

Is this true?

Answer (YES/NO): NO